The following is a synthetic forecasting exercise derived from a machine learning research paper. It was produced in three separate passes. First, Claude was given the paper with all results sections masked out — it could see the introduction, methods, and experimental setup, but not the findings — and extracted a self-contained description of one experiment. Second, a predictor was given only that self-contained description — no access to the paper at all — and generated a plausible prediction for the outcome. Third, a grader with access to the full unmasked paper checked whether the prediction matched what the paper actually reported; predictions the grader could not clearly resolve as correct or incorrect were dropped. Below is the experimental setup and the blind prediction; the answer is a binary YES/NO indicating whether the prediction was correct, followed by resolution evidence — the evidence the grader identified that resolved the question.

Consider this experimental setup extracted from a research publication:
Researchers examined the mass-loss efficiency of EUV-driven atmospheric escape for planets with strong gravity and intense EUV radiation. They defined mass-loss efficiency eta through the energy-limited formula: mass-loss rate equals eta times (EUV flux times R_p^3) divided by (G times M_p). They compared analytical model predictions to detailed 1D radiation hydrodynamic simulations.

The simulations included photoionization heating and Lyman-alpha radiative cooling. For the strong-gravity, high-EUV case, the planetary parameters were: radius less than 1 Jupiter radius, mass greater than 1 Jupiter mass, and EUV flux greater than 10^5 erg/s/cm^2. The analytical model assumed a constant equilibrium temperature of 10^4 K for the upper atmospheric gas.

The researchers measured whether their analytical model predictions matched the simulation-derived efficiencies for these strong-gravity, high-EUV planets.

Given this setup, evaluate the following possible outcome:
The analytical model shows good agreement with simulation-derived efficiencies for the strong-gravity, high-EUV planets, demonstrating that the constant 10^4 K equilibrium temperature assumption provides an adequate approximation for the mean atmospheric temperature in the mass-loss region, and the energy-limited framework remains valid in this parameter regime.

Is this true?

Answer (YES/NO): NO